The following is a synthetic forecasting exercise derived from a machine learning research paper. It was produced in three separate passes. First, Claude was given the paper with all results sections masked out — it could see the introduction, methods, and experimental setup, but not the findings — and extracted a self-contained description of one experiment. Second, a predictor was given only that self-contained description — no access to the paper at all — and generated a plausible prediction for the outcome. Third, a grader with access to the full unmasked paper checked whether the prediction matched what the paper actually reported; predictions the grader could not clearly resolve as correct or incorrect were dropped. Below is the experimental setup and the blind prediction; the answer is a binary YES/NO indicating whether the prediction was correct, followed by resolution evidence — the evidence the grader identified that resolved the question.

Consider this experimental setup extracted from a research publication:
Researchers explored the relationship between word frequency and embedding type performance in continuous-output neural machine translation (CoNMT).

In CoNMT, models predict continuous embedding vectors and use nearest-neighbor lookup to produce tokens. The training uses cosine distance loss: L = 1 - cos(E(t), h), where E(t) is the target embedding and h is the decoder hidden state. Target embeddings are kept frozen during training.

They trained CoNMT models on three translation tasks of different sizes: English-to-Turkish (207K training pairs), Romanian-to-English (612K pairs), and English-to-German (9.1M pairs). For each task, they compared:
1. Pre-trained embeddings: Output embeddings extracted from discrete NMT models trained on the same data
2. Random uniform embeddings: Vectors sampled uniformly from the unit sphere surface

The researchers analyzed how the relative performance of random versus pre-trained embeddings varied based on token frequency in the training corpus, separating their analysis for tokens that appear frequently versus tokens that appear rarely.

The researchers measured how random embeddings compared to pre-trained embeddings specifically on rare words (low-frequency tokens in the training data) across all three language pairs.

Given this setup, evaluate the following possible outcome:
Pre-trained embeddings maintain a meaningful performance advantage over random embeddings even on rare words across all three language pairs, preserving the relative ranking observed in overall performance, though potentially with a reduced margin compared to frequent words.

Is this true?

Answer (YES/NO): NO